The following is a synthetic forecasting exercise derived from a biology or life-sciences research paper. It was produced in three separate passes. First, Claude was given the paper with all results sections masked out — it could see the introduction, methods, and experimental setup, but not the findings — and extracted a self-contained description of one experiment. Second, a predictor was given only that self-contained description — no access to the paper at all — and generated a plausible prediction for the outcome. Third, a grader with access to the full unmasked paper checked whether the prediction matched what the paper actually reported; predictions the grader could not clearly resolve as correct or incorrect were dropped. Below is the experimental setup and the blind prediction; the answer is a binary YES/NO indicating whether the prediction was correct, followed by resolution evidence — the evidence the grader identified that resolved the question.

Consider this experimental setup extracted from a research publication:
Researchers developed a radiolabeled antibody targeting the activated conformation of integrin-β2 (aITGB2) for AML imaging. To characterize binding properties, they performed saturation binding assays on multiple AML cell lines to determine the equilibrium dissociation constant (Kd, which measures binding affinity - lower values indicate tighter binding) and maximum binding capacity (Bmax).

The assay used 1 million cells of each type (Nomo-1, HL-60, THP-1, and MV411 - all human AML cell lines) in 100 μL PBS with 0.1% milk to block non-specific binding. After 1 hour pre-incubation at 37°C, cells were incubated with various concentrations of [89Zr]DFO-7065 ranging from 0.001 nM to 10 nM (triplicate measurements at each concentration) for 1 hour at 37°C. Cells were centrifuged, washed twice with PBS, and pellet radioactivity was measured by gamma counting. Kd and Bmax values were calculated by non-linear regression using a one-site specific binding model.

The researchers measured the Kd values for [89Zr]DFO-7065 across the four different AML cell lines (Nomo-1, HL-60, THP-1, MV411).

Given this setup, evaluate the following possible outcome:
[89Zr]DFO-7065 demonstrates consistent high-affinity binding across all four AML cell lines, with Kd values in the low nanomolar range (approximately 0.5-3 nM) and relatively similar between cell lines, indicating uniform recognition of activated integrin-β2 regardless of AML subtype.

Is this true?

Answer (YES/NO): NO